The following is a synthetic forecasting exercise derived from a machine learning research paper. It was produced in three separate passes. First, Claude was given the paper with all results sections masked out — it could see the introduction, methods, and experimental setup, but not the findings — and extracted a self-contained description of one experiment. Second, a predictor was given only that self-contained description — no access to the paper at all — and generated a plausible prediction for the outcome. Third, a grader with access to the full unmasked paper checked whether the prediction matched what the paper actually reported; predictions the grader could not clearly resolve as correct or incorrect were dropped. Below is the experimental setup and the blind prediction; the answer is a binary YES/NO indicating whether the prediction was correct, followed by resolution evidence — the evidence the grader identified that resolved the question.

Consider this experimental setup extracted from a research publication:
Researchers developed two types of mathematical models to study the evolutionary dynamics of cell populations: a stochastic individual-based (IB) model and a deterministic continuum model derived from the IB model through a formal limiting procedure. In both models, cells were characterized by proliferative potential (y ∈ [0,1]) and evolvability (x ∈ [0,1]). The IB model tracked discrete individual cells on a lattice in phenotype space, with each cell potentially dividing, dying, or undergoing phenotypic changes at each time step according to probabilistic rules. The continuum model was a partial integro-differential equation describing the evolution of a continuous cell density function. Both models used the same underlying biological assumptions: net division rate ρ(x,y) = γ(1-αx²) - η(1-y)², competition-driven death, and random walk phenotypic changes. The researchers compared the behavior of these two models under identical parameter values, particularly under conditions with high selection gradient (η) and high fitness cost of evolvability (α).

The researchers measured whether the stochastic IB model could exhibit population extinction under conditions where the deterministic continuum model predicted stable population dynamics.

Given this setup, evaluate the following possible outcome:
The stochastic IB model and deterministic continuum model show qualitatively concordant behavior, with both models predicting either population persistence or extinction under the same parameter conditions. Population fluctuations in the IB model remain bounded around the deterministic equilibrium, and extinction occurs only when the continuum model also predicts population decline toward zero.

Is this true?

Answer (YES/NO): NO